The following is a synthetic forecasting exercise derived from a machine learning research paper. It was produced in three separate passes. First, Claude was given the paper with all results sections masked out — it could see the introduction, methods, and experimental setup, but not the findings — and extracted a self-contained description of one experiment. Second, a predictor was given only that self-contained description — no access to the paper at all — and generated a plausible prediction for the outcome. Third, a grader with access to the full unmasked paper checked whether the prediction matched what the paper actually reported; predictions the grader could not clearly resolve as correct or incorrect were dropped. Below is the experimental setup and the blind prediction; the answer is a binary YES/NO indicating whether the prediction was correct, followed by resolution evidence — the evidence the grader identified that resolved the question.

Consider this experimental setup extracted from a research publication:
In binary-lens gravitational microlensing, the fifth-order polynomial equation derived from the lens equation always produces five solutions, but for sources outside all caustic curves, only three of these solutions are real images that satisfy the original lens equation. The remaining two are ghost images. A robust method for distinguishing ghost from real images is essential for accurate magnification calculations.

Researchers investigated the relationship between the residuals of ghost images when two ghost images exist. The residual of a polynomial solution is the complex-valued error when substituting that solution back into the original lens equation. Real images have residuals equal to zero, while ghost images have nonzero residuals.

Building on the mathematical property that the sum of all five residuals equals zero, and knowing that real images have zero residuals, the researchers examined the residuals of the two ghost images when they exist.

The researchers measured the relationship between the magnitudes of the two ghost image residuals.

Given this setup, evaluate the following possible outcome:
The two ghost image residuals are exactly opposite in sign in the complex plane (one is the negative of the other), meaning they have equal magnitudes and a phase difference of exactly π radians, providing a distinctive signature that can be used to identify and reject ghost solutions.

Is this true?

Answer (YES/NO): YES